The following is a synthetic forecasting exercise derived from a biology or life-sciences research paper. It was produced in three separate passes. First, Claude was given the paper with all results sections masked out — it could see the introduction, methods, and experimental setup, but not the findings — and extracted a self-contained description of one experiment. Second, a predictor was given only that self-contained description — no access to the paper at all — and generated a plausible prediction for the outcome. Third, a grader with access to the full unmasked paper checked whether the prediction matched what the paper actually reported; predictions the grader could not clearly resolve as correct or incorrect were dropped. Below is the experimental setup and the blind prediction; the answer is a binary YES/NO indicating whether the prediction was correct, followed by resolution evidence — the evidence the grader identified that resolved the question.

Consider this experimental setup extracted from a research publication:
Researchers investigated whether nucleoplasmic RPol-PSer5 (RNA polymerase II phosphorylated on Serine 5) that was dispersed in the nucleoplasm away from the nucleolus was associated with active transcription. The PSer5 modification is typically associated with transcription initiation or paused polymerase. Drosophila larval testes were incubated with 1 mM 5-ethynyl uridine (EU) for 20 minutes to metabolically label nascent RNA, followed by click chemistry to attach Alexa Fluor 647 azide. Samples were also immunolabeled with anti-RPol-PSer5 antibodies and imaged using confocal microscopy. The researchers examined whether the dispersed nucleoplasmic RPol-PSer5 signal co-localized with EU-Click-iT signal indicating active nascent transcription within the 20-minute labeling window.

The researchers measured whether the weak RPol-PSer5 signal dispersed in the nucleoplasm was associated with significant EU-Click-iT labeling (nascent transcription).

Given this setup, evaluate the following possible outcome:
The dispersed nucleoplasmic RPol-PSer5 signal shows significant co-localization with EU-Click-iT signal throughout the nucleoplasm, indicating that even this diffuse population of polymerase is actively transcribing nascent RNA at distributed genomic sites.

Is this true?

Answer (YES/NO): NO